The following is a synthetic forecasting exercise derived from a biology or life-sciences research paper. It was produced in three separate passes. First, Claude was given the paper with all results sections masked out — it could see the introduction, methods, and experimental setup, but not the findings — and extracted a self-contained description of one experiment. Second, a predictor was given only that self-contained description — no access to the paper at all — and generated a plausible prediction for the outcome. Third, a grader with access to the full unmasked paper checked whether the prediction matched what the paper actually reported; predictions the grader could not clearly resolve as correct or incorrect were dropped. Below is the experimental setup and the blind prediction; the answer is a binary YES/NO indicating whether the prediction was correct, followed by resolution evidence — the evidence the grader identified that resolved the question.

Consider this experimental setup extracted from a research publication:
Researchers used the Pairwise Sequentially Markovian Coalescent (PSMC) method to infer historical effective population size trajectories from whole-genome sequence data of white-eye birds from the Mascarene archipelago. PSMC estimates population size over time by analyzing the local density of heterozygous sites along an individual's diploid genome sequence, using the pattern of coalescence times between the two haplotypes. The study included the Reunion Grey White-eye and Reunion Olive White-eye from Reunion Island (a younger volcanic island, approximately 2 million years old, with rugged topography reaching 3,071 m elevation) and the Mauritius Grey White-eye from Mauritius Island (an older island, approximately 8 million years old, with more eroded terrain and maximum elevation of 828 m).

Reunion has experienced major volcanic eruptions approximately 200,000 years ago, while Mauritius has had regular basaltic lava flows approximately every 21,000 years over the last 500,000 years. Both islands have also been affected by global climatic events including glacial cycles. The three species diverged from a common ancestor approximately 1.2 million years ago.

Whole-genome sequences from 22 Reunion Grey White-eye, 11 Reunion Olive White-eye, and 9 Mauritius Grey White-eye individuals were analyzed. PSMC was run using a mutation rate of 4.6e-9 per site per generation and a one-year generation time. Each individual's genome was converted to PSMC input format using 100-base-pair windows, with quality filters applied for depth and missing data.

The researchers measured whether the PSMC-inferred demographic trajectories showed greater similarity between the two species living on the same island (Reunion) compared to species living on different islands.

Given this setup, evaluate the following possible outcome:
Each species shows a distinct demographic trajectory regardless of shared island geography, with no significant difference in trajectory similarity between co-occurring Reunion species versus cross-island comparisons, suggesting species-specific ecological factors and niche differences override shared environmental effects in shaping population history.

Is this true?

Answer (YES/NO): NO